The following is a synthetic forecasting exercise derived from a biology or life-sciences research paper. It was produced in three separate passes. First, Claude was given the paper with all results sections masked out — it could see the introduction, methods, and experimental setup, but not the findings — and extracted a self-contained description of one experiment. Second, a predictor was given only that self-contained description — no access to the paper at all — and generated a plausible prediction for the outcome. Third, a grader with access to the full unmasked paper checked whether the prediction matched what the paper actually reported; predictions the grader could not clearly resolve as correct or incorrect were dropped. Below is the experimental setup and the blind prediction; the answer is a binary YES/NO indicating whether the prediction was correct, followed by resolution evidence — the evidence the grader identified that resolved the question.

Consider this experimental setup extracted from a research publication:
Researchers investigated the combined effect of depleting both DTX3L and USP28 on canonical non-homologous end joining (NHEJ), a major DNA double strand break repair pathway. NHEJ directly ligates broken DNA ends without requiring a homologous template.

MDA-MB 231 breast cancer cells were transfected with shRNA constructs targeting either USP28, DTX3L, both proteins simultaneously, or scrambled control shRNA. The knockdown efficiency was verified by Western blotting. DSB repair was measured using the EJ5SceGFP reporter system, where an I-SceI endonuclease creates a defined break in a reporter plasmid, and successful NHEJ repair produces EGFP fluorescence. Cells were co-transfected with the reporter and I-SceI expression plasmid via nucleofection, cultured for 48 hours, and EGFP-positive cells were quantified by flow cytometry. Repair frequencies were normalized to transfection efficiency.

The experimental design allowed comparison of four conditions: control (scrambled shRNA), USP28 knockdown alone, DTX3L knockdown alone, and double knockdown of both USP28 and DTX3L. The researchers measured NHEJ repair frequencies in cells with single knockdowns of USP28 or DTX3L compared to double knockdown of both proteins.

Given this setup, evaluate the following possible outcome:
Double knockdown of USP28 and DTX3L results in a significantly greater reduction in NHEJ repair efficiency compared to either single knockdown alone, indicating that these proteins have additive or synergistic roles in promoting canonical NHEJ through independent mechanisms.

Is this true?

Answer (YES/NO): NO